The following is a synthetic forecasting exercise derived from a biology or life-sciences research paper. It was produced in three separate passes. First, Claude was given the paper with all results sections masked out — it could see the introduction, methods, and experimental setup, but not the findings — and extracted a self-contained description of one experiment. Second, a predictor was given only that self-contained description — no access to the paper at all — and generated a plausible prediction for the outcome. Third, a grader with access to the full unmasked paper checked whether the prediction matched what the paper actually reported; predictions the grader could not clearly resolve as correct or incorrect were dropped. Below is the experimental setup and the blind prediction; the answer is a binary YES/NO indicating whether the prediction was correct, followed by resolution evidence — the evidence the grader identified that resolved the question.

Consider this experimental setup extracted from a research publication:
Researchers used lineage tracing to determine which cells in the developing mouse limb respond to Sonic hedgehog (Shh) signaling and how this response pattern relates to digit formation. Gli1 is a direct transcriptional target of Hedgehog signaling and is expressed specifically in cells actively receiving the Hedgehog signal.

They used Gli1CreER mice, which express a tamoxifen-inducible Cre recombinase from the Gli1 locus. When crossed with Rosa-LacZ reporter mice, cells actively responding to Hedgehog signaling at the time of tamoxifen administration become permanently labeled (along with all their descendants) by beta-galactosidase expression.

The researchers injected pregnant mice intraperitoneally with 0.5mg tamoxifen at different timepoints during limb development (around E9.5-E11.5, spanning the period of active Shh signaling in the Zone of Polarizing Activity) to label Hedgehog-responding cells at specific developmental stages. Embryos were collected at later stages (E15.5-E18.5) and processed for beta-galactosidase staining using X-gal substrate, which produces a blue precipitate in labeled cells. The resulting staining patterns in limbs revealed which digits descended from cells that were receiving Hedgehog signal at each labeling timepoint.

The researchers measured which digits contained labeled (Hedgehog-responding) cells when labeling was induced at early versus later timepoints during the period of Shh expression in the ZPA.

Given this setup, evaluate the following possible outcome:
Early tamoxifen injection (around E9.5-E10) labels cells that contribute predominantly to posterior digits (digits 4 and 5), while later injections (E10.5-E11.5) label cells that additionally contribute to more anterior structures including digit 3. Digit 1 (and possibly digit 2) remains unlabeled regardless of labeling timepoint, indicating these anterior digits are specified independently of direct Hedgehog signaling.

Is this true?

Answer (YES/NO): YES